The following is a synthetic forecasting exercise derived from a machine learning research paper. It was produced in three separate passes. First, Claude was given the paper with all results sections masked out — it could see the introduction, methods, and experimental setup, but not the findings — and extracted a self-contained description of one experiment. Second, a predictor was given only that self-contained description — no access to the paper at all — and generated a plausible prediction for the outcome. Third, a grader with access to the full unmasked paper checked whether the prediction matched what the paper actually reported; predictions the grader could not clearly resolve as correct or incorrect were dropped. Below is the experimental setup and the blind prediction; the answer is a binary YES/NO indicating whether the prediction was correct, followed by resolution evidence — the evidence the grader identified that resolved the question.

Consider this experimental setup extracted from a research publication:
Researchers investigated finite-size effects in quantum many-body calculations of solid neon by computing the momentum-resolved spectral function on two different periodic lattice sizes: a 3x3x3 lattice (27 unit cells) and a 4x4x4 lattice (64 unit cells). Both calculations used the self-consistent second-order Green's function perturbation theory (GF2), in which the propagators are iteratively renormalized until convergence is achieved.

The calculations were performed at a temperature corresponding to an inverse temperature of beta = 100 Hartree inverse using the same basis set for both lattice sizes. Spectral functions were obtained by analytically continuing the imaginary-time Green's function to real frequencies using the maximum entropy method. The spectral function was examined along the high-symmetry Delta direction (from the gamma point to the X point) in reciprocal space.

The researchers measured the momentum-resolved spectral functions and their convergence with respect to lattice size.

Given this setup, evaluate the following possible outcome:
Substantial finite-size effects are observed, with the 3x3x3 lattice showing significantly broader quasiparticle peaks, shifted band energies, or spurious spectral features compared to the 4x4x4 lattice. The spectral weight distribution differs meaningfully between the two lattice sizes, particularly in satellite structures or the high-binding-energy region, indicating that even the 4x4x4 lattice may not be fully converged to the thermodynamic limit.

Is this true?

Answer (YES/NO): NO